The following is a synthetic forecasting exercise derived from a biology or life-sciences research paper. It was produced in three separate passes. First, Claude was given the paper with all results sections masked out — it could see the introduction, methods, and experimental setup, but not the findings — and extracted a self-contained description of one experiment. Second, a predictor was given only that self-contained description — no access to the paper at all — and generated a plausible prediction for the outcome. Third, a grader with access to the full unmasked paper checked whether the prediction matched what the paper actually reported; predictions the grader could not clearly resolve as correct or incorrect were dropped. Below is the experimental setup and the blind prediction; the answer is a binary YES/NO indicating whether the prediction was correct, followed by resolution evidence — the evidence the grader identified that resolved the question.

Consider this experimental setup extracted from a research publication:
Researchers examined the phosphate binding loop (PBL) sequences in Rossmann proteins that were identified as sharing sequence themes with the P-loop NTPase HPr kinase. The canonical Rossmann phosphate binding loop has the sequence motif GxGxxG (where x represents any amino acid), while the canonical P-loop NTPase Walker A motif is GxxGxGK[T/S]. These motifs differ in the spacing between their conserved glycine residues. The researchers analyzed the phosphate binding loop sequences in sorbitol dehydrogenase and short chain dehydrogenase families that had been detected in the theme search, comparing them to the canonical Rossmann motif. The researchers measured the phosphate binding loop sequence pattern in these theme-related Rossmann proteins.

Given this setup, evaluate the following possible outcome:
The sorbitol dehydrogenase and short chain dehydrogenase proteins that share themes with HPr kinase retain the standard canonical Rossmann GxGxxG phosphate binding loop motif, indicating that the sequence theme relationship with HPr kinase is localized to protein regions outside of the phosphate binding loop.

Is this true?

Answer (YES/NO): NO